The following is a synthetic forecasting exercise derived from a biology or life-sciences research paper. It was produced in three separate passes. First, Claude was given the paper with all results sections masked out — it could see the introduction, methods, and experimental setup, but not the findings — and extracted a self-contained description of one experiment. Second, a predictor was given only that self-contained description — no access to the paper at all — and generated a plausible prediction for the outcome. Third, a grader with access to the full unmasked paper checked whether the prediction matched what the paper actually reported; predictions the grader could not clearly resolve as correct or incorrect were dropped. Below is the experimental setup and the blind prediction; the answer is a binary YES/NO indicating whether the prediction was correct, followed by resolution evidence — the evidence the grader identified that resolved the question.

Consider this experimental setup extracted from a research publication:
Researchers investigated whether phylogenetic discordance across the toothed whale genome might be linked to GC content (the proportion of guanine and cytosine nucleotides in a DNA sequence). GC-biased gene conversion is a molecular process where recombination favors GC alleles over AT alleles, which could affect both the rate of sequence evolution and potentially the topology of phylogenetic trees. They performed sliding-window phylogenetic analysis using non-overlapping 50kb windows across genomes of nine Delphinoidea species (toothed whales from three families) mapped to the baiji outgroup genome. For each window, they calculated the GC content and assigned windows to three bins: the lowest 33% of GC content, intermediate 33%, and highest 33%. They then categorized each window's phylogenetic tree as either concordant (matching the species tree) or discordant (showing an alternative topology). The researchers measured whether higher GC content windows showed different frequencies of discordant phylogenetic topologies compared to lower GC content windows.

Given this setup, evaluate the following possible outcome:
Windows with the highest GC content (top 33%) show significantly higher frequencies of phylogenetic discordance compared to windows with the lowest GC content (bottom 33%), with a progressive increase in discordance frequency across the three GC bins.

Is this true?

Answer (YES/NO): NO